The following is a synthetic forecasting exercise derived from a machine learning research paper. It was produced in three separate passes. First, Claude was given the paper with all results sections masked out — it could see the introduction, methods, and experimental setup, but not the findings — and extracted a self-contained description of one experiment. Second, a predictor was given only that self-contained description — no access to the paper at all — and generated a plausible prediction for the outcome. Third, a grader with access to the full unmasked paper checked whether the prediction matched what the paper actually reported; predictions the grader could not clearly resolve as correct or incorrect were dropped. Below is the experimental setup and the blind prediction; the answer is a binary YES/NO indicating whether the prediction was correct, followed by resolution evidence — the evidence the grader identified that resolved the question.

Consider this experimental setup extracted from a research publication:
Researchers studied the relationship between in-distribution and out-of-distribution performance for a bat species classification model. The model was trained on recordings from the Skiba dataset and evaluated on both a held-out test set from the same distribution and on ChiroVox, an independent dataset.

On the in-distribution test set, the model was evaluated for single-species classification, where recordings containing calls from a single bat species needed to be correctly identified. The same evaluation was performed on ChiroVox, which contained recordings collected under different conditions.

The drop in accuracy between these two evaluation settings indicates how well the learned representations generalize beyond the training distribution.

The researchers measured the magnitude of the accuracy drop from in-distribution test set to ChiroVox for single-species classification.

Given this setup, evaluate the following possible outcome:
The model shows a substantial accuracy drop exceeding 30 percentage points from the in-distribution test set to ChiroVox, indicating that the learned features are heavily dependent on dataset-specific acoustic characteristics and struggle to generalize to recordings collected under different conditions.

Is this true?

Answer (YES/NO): NO